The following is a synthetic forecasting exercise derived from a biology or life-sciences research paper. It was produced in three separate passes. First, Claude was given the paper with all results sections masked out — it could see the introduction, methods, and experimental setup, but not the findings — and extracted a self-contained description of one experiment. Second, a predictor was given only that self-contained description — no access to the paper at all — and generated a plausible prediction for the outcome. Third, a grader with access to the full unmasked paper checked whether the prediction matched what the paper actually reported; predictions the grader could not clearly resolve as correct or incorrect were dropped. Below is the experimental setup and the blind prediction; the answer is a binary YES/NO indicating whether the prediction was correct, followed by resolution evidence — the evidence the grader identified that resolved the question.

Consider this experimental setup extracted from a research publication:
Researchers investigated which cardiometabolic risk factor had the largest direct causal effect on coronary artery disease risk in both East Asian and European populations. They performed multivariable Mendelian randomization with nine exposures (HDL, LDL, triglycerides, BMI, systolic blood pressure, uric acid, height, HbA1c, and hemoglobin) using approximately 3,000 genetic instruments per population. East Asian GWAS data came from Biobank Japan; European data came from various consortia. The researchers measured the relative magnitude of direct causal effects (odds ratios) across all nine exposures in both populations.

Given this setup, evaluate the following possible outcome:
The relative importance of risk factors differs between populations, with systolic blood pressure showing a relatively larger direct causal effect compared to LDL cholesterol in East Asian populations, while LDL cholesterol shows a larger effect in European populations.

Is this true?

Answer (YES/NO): NO